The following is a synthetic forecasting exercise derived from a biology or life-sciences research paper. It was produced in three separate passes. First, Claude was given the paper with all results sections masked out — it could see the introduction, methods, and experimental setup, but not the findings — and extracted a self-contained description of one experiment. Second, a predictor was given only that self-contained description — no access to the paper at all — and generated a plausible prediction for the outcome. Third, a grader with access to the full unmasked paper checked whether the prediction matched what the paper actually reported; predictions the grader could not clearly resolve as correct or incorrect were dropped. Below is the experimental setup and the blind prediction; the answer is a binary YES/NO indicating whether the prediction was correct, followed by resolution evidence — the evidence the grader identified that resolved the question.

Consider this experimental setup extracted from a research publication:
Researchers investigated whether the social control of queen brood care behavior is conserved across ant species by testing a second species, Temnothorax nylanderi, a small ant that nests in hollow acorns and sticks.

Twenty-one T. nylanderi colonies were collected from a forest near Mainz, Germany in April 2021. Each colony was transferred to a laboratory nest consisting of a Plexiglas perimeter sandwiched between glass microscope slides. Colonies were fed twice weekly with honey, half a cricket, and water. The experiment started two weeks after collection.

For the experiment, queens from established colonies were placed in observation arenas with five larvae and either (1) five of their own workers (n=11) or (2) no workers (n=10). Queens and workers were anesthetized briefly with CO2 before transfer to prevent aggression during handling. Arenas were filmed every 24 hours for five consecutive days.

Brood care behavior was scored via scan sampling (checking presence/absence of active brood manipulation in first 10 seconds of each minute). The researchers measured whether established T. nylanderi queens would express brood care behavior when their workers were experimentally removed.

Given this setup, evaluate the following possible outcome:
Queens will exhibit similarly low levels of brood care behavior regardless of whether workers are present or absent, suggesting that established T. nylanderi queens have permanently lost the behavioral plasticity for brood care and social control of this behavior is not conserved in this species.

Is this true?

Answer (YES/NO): NO